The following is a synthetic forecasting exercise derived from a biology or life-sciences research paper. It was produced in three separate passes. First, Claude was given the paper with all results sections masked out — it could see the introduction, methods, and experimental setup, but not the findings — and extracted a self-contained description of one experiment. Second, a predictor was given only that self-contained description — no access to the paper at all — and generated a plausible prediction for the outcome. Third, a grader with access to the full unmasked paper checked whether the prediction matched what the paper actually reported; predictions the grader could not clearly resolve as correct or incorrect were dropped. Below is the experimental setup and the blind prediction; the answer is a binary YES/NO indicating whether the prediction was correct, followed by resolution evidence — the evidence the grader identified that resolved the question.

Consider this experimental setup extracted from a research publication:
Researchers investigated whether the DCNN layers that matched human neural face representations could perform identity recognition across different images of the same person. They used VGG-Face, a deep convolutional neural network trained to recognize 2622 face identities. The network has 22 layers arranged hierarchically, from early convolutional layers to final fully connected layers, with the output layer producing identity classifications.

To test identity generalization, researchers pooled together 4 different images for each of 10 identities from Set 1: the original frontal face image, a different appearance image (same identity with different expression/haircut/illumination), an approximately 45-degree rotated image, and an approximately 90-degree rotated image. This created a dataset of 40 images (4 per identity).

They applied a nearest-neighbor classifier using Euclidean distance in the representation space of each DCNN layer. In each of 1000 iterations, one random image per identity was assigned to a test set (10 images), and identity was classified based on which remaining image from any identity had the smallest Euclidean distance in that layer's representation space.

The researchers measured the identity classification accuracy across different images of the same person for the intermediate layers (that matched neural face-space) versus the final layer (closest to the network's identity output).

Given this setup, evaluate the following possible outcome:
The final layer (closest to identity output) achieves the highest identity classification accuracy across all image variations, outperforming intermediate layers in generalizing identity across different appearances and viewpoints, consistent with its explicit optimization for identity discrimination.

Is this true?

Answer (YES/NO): YES